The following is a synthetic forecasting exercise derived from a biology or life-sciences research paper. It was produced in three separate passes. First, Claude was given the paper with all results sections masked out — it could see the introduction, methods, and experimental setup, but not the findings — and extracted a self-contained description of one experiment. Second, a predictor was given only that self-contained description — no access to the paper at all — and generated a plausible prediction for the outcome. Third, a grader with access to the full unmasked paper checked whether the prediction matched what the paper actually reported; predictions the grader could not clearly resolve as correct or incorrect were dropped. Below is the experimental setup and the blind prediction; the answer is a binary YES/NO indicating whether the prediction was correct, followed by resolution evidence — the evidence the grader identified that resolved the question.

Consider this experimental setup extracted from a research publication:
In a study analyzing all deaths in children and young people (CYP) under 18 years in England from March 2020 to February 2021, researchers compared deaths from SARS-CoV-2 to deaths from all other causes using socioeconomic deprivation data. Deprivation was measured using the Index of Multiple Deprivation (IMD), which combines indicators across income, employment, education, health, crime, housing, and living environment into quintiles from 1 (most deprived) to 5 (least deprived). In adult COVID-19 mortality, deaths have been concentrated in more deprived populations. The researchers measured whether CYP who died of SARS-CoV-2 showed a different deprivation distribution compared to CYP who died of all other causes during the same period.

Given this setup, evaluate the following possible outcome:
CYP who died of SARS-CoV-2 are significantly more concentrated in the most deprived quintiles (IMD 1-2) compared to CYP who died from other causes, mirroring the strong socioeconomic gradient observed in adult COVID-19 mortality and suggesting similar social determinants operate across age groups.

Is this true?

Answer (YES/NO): NO